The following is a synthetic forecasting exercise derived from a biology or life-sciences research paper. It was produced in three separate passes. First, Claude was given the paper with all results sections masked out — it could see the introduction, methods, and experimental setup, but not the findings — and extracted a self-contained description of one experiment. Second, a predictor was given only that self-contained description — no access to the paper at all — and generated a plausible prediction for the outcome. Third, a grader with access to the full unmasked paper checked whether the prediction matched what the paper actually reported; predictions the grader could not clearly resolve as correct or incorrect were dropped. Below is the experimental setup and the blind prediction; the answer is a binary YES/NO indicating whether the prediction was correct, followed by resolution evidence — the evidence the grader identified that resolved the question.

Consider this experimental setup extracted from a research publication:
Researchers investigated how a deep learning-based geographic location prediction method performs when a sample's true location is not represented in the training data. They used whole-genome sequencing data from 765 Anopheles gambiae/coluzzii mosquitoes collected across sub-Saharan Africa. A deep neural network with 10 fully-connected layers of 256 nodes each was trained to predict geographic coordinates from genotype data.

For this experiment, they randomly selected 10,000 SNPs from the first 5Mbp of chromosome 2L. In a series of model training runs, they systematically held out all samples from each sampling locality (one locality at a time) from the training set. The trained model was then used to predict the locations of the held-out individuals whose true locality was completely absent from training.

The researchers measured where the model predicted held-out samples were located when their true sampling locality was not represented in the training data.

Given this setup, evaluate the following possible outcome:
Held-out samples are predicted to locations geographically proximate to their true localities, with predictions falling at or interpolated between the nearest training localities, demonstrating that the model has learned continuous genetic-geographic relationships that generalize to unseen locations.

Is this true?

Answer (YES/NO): NO